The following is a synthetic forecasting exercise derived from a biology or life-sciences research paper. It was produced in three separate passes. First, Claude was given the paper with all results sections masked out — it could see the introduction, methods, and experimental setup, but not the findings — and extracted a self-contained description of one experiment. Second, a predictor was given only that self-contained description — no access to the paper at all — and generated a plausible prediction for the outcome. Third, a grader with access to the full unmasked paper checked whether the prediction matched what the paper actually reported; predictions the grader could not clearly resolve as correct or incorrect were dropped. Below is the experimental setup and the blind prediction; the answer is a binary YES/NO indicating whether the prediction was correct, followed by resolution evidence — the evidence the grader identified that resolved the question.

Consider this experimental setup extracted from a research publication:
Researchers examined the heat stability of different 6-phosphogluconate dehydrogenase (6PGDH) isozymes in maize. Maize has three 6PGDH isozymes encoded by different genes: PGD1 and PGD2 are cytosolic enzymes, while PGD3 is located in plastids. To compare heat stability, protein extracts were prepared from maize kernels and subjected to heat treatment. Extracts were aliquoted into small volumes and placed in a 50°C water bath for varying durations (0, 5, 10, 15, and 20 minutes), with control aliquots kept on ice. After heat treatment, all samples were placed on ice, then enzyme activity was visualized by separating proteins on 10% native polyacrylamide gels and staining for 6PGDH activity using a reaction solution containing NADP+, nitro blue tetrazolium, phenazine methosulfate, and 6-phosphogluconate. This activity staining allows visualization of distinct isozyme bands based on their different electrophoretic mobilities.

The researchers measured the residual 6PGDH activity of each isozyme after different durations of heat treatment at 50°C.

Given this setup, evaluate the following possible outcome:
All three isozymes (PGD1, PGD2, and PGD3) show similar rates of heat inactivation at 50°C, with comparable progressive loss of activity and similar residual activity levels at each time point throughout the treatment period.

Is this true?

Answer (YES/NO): NO